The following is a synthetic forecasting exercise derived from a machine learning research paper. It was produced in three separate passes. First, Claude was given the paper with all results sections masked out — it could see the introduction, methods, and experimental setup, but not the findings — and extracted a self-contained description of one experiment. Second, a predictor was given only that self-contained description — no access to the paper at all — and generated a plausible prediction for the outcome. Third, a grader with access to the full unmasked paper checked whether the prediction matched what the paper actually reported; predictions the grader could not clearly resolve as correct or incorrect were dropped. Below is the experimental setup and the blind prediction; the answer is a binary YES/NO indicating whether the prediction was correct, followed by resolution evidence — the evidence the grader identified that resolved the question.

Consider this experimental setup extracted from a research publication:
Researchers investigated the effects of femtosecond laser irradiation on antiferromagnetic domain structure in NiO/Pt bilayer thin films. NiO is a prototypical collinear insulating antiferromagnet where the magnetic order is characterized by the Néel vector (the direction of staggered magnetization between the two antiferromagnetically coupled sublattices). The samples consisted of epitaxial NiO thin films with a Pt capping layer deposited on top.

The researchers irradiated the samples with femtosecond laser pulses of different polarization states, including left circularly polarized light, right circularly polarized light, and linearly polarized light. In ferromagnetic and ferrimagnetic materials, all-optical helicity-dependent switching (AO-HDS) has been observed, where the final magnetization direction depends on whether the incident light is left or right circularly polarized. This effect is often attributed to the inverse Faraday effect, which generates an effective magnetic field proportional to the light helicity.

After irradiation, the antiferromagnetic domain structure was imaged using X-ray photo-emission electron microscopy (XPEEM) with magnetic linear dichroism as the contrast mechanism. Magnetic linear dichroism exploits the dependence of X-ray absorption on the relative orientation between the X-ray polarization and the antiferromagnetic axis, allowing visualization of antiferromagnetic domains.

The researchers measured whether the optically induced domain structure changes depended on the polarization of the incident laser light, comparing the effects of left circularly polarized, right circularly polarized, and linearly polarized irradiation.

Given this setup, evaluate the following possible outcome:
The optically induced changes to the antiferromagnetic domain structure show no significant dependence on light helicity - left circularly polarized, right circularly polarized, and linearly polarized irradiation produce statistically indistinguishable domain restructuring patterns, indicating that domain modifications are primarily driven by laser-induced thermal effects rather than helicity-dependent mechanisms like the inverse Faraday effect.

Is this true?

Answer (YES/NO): YES